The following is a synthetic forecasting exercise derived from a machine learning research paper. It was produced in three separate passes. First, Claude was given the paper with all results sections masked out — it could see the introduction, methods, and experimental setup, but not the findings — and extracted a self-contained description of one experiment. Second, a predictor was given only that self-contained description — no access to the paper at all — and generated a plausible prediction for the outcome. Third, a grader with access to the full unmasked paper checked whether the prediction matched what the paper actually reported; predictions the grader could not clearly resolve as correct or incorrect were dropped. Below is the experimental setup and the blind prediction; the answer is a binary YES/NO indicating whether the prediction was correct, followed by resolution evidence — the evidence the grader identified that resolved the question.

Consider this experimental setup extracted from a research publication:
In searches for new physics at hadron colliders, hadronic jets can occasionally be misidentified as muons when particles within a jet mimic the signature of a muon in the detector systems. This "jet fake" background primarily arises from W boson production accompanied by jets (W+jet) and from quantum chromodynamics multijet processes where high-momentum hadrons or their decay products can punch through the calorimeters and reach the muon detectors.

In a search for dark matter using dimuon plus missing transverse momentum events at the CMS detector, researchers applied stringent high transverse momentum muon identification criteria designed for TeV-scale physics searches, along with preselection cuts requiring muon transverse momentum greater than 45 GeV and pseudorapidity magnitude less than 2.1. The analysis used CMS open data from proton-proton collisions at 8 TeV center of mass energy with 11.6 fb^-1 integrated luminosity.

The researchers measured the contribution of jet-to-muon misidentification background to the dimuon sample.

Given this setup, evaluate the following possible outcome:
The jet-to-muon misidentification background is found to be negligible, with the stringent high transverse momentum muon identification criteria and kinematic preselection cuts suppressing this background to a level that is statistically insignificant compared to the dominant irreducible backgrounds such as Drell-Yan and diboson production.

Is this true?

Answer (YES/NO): YES